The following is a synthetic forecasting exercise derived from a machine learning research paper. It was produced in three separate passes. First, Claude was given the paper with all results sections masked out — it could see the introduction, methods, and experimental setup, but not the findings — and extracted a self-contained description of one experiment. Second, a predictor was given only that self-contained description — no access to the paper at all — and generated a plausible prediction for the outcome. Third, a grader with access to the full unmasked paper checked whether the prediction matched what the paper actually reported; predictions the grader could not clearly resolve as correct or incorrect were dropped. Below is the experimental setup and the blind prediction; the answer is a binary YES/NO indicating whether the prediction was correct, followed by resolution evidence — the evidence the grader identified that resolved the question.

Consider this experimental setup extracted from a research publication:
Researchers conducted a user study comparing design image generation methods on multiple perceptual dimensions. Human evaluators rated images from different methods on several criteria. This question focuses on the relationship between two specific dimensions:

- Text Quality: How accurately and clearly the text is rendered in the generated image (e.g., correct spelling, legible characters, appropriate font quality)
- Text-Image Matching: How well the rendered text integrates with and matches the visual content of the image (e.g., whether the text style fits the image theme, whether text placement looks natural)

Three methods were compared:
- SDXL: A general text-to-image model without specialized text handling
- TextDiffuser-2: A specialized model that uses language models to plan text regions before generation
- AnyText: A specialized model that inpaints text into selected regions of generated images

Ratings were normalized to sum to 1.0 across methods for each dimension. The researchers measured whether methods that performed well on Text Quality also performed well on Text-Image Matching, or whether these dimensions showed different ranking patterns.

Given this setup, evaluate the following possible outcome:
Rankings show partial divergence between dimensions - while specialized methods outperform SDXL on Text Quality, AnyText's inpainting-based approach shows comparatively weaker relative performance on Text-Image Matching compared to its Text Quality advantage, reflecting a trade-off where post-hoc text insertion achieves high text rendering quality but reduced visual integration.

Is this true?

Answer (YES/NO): NO